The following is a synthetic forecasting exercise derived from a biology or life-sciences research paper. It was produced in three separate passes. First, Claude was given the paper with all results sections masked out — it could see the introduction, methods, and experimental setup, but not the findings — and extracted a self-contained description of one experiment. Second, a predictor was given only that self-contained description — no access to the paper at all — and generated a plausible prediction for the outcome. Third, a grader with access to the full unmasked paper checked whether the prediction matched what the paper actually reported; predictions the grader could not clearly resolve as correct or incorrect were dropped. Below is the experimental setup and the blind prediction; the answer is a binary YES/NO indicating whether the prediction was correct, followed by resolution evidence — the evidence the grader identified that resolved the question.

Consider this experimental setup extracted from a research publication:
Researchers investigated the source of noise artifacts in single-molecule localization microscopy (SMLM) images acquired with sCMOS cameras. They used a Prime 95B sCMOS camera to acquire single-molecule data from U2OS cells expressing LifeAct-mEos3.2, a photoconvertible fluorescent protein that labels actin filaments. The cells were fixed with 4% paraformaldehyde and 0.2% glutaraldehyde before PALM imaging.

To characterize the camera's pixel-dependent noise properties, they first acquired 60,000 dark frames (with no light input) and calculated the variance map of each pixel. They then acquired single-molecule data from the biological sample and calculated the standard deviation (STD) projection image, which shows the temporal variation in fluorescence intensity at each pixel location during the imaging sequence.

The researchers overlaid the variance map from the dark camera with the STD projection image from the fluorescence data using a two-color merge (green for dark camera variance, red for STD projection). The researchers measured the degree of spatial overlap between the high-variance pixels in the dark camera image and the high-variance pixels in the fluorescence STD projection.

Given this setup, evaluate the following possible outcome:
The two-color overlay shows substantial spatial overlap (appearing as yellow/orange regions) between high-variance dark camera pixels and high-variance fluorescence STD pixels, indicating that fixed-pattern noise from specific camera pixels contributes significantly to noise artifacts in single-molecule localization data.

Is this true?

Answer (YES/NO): YES